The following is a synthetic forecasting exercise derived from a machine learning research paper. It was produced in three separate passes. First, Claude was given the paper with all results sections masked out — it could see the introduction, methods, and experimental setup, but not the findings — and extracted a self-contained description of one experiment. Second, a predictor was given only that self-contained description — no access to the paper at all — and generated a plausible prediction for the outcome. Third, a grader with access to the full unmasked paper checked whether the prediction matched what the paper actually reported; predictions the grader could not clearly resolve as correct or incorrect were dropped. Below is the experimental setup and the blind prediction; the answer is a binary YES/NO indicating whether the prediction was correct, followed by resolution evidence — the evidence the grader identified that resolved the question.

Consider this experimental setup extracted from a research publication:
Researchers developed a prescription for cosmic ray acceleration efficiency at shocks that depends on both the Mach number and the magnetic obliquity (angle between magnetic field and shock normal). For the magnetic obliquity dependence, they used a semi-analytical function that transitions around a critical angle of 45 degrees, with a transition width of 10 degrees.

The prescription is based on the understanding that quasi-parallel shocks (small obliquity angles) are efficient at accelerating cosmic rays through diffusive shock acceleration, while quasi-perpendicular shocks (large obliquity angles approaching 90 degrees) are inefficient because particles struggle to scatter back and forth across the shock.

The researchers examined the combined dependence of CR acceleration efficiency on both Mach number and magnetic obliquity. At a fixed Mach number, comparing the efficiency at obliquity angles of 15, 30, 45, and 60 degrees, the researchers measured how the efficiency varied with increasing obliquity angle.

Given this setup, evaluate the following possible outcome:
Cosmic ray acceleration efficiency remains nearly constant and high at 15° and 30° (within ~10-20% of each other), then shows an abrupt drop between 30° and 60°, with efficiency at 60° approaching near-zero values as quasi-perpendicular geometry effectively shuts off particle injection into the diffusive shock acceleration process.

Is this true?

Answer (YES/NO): NO